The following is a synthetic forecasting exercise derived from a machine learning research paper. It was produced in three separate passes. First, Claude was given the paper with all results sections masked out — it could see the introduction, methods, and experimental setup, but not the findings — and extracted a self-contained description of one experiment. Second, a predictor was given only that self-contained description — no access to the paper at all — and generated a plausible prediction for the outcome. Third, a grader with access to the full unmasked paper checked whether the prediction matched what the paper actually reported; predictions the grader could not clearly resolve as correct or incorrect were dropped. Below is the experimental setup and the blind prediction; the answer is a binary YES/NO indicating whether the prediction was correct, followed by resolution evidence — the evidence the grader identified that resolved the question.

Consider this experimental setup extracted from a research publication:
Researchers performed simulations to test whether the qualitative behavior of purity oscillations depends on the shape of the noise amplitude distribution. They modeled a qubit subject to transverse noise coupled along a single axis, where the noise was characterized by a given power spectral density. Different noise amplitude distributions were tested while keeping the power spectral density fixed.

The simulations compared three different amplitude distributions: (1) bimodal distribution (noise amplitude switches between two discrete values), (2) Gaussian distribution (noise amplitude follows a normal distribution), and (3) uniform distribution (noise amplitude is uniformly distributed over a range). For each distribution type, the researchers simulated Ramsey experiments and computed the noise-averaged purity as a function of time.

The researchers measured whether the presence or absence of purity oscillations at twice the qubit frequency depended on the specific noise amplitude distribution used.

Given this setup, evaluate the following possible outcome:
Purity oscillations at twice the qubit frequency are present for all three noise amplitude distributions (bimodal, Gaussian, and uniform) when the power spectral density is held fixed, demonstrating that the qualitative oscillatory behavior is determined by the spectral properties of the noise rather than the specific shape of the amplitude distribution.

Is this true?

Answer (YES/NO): YES